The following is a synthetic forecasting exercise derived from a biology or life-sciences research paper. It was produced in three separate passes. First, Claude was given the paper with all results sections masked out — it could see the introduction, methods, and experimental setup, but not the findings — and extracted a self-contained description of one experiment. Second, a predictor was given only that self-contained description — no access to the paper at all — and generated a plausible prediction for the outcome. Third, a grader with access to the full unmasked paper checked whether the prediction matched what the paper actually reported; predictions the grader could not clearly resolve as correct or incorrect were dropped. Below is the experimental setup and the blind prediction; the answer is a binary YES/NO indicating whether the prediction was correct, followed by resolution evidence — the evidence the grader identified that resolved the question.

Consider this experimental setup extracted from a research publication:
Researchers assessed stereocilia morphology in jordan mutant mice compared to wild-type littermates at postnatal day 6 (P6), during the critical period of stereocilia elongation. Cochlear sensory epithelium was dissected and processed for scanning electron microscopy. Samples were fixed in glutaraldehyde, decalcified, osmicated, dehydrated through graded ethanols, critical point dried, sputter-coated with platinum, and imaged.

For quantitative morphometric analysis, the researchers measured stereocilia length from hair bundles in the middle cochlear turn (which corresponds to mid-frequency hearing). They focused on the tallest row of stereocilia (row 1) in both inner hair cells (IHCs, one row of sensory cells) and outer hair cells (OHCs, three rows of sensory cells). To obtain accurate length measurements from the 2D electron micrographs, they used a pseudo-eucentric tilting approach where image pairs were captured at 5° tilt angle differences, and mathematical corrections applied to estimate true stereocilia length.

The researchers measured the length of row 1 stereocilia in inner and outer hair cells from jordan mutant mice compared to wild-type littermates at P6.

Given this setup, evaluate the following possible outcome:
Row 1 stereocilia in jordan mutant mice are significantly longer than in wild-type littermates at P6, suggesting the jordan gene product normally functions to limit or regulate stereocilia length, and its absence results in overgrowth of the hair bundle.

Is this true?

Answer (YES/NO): NO